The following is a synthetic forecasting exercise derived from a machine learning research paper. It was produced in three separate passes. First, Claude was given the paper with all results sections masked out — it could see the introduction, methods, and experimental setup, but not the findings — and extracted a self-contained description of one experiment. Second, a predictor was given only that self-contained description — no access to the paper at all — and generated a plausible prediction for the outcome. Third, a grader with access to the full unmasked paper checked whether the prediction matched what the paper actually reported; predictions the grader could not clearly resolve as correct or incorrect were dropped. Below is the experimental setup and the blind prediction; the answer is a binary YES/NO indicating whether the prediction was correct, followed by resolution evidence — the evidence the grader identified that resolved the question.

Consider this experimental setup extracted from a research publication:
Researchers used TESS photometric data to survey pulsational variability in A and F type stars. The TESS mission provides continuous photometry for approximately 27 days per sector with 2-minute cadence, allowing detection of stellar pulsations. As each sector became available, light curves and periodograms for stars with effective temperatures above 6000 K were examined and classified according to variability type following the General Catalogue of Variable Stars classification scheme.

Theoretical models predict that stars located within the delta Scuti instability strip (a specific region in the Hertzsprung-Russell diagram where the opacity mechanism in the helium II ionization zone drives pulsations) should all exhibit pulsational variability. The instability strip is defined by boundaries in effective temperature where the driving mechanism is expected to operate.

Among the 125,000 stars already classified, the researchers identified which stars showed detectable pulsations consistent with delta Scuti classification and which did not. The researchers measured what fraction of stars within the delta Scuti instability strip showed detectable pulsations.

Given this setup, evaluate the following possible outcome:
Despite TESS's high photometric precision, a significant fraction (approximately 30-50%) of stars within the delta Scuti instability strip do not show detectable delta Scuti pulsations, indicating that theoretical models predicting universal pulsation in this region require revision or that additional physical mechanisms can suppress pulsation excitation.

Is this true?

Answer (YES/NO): NO